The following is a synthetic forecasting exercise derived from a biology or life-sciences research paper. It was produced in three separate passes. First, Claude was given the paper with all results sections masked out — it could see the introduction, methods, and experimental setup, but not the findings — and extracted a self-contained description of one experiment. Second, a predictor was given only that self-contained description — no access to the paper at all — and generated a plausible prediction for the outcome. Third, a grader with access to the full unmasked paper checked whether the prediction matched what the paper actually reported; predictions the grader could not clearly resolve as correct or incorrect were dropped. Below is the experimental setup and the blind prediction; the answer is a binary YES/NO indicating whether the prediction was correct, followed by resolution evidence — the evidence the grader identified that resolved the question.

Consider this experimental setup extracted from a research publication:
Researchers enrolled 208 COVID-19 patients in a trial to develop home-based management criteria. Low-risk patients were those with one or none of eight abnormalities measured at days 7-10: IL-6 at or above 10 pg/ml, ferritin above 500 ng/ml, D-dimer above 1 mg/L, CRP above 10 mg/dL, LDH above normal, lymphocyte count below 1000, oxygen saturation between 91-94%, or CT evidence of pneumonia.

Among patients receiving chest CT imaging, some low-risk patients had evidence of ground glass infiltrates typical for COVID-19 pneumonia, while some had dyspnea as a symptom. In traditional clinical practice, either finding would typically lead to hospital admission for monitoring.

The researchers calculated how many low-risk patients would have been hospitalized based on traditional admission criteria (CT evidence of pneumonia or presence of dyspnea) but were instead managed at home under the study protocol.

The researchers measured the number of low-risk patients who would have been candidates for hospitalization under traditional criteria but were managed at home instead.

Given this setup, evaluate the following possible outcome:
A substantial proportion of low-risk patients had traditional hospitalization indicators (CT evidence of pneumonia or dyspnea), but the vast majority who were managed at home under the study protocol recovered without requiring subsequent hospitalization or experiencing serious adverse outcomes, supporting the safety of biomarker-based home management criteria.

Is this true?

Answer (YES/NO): YES